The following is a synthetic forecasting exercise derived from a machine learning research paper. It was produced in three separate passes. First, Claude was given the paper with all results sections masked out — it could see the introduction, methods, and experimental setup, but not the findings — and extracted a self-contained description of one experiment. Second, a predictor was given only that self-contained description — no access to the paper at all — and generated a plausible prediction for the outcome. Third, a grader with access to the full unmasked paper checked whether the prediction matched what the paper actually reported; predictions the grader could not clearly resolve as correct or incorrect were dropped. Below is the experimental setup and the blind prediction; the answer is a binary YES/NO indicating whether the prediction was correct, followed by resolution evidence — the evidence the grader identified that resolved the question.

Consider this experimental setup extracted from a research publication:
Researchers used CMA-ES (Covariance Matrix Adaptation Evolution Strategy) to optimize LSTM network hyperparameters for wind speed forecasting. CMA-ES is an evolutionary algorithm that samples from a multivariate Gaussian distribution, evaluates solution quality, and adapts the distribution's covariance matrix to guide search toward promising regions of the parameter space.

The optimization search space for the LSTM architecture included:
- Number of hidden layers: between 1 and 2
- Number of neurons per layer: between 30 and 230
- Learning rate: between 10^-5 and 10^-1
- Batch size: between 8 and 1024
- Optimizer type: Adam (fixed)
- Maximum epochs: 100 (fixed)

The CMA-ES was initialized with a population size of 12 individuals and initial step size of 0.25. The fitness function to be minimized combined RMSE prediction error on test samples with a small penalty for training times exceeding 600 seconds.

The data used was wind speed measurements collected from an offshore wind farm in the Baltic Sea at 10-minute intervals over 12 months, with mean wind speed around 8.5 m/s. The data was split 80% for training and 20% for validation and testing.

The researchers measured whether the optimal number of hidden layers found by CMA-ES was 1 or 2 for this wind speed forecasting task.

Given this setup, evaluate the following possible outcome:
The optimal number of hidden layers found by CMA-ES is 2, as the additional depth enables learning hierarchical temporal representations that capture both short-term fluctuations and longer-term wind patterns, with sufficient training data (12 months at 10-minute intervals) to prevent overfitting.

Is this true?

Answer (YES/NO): YES